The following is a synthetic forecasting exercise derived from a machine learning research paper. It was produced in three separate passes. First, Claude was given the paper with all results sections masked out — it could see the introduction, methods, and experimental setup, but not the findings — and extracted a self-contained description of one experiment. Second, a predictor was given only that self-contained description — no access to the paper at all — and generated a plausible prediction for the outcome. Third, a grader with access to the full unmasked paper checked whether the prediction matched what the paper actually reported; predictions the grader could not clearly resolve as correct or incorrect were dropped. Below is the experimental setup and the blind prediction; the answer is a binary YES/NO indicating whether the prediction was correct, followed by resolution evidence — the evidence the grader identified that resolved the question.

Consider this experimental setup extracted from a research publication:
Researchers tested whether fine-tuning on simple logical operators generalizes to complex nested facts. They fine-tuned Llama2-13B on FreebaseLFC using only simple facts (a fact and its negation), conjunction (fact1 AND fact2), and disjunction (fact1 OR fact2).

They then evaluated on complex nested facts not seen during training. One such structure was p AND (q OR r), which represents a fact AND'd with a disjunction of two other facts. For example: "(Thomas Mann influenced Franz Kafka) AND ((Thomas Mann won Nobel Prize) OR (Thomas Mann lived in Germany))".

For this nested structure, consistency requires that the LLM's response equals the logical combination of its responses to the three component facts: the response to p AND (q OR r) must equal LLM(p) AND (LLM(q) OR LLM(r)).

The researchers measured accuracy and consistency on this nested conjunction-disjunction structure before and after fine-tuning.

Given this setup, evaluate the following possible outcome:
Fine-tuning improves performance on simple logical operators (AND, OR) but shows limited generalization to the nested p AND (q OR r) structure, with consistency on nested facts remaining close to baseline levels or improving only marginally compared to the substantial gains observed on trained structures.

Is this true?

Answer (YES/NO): NO